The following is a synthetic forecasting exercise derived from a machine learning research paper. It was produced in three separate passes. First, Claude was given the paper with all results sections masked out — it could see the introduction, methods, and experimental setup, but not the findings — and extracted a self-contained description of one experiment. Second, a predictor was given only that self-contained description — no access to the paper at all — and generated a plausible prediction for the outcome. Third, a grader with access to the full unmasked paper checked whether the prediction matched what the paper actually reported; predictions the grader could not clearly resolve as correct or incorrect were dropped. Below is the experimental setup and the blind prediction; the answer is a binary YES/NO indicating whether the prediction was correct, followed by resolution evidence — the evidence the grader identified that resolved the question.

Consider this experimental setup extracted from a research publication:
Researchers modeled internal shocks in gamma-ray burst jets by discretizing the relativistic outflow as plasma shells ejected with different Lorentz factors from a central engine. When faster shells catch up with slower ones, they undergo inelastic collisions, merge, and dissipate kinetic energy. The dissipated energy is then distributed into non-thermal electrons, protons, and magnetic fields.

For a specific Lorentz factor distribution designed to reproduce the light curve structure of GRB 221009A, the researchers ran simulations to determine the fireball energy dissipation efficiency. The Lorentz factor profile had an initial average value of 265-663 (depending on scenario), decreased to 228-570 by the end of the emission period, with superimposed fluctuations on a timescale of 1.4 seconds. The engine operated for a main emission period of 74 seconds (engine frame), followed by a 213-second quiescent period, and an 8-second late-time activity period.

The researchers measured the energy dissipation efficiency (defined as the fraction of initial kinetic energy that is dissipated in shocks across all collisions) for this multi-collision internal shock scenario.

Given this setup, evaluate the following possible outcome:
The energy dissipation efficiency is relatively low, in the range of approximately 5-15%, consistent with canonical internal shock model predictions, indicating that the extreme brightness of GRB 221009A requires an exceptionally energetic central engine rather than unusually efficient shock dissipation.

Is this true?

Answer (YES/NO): NO